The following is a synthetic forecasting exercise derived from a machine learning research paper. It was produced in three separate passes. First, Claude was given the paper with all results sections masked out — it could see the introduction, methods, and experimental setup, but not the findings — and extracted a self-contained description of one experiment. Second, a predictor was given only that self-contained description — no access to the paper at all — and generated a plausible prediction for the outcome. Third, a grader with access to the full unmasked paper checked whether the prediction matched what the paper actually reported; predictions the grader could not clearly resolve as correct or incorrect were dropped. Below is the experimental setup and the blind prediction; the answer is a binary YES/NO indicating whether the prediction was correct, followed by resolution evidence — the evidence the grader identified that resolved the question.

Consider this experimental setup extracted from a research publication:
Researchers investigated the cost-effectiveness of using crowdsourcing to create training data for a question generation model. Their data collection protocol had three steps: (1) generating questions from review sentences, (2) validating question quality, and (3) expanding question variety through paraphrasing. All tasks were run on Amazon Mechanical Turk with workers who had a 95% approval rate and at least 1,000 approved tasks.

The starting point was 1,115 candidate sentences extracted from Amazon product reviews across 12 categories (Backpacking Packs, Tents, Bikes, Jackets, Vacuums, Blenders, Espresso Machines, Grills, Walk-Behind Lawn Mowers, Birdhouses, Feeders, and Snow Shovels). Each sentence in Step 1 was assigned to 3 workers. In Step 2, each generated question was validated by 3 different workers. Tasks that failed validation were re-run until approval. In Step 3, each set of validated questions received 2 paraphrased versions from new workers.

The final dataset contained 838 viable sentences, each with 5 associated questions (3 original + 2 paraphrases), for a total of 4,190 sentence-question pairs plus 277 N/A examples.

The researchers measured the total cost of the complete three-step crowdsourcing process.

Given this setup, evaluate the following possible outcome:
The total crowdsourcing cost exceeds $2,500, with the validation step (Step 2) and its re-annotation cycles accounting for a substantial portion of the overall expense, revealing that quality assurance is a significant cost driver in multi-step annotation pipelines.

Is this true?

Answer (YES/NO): NO